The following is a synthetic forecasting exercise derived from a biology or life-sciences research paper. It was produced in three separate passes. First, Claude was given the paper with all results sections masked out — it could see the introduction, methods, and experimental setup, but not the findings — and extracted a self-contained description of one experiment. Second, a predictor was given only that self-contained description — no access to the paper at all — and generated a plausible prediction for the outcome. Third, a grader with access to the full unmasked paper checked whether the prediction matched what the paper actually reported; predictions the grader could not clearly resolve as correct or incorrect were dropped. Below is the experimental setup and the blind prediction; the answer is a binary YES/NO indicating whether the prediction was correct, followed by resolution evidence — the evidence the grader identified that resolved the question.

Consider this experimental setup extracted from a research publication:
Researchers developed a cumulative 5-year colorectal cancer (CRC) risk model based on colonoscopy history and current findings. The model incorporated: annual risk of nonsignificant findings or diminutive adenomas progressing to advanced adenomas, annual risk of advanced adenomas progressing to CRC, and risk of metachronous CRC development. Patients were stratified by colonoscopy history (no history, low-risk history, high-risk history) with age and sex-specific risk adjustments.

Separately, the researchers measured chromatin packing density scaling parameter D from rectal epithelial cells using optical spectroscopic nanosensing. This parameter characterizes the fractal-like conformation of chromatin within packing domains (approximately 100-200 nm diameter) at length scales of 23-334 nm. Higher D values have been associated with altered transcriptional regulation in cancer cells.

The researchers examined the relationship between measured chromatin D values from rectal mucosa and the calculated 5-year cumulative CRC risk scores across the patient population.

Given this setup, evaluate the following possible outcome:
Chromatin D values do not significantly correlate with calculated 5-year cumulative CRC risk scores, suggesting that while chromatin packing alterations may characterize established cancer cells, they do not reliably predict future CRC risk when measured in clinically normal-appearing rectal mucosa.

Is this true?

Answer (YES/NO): NO